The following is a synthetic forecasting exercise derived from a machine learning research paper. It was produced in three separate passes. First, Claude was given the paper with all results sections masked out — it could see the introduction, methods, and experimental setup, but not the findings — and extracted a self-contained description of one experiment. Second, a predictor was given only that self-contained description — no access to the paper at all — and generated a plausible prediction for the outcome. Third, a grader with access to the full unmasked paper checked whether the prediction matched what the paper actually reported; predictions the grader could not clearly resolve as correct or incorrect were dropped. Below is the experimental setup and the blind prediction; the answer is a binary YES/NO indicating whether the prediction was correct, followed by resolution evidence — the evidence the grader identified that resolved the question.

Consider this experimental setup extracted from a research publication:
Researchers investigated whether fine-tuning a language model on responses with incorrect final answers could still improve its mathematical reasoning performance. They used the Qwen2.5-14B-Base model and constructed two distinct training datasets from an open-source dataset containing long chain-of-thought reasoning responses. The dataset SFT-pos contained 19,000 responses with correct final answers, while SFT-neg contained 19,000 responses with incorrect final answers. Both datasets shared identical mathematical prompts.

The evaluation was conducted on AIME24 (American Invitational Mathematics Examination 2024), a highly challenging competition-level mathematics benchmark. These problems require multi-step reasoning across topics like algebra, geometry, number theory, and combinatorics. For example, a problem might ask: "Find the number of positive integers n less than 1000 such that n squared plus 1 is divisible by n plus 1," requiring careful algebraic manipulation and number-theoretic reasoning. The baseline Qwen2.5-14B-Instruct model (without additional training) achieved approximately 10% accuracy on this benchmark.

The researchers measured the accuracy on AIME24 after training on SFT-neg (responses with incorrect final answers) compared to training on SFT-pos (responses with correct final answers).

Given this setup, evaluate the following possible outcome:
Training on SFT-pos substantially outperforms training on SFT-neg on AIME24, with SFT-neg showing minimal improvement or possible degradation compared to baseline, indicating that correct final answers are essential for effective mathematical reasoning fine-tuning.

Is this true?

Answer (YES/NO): NO